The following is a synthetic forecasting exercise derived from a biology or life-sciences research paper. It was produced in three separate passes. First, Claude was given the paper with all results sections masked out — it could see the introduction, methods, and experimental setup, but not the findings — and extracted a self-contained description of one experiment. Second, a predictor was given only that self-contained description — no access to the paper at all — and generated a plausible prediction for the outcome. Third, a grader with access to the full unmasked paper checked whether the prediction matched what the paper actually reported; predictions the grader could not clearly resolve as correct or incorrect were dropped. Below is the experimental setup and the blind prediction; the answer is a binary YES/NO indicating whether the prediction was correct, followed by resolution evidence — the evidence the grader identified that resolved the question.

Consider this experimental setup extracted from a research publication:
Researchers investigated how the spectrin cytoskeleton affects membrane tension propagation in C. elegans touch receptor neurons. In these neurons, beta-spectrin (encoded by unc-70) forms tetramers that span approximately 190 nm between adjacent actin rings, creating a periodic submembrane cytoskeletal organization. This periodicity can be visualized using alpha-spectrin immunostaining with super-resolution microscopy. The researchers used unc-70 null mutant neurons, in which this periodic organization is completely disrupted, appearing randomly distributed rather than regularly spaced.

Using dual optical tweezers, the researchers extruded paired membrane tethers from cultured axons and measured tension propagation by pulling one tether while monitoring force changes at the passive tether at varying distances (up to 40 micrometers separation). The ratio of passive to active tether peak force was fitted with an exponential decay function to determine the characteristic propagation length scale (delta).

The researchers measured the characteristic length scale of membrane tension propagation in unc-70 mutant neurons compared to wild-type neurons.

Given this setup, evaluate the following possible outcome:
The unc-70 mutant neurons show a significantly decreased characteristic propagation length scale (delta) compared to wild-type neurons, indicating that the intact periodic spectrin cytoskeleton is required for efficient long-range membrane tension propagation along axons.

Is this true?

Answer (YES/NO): NO